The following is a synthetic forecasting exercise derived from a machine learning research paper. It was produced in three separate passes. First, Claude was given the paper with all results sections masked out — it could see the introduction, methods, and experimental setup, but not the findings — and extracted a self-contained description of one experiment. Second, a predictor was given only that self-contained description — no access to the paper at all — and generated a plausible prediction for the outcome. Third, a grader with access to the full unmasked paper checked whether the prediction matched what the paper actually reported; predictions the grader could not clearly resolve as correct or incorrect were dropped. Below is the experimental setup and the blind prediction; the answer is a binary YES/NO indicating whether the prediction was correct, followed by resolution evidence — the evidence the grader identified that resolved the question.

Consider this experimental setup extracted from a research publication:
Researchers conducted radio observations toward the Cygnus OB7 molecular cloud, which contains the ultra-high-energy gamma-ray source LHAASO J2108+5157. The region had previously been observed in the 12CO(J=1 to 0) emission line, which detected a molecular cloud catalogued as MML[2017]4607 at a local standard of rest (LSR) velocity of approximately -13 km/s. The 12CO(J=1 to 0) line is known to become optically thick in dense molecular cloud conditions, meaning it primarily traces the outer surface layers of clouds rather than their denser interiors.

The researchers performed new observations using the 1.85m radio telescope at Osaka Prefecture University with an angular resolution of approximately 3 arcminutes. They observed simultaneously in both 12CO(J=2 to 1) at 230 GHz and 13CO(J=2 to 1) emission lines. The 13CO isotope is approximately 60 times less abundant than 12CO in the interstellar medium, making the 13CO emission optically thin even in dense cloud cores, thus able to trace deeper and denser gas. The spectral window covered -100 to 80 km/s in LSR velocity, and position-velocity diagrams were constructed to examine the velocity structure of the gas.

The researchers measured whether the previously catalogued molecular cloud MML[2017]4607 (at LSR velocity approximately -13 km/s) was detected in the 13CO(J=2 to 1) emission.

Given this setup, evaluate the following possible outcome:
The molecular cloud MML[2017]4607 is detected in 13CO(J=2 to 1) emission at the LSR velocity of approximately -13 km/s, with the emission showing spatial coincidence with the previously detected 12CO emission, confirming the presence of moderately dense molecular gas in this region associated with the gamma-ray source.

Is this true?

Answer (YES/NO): NO